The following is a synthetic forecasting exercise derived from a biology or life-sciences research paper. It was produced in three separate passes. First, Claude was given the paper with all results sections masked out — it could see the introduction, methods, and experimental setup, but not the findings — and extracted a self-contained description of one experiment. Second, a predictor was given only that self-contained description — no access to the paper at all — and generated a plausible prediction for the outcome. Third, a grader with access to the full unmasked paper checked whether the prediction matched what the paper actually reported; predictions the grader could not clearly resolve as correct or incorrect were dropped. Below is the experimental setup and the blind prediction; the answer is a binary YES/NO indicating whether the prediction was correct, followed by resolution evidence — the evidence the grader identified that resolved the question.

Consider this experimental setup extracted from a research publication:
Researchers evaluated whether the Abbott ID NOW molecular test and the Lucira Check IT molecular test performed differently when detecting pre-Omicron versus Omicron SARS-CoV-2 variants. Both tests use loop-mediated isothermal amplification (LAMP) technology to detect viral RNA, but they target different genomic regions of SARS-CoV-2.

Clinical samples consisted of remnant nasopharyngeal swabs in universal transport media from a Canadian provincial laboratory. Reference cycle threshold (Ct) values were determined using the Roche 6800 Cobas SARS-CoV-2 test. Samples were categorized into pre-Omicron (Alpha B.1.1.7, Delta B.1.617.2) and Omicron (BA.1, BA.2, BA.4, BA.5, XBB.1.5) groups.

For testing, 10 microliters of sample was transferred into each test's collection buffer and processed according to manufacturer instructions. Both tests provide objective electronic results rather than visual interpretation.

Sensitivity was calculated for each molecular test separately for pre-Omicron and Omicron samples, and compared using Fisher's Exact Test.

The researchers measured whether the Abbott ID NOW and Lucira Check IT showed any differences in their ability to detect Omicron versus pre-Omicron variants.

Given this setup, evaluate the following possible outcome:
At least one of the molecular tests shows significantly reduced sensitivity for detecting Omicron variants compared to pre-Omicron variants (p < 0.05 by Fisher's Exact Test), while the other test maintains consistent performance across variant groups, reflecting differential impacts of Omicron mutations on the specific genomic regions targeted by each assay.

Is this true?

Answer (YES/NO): NO